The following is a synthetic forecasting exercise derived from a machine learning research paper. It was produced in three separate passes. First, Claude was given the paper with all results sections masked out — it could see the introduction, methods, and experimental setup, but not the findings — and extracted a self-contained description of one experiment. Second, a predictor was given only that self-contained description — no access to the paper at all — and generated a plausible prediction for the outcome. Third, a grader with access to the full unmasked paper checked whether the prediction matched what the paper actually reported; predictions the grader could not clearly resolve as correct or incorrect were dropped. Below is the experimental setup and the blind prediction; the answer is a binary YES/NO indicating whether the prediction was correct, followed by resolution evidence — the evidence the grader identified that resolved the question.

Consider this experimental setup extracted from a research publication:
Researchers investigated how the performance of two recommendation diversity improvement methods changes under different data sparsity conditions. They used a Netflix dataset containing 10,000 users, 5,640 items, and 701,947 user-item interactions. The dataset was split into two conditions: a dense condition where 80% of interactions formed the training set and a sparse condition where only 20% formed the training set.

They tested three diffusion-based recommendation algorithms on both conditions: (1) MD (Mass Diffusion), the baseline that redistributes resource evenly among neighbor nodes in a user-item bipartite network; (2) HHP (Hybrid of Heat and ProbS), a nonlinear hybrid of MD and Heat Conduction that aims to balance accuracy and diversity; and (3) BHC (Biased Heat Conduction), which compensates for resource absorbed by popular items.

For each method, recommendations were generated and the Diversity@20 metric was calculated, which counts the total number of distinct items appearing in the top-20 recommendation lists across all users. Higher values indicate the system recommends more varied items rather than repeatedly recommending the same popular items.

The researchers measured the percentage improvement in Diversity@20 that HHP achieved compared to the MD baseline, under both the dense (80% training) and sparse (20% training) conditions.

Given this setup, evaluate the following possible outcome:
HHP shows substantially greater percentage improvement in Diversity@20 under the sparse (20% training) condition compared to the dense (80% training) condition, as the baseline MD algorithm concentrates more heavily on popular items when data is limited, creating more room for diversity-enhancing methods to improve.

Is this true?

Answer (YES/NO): NO